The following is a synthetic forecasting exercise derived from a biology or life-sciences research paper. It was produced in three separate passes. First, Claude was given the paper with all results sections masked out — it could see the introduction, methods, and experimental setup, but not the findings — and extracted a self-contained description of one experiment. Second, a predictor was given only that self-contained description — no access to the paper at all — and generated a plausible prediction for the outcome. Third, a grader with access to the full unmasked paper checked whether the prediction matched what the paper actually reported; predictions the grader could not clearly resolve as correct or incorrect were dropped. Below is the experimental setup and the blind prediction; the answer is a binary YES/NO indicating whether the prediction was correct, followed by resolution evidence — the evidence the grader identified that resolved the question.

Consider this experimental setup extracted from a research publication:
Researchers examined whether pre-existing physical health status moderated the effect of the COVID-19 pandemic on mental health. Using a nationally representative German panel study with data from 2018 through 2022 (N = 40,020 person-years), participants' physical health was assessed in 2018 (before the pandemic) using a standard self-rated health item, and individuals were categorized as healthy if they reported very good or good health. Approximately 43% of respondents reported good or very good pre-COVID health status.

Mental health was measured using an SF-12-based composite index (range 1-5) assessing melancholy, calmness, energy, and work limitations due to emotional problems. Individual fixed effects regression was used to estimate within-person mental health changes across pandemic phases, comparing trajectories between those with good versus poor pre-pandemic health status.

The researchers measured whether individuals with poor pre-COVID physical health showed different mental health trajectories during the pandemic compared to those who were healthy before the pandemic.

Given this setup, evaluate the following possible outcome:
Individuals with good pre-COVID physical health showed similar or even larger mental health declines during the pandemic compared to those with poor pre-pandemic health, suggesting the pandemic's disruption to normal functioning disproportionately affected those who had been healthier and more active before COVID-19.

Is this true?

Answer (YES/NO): YES